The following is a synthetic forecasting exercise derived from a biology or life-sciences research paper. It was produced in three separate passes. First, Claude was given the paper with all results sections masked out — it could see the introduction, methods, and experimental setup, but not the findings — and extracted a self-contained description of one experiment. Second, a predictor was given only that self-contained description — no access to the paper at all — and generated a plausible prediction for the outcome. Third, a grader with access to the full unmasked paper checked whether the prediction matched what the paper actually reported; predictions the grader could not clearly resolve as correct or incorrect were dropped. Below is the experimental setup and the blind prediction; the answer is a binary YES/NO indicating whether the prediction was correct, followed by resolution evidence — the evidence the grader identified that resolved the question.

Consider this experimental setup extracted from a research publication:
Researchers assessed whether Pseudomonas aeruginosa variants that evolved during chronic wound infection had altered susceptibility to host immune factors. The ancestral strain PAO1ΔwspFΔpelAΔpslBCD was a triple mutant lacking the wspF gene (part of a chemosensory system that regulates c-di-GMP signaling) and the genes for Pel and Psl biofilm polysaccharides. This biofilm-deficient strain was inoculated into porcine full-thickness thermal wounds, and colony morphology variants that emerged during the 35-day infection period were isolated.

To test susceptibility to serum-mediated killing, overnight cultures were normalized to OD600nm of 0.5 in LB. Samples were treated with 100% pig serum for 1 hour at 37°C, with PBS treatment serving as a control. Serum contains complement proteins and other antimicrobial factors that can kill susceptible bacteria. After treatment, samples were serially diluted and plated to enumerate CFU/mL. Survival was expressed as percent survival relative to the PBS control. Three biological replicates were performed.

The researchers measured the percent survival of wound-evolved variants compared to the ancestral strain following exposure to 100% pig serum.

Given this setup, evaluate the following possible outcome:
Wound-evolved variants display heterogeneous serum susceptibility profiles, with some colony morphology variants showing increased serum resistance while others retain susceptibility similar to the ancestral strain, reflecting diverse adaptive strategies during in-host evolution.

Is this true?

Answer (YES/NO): YES